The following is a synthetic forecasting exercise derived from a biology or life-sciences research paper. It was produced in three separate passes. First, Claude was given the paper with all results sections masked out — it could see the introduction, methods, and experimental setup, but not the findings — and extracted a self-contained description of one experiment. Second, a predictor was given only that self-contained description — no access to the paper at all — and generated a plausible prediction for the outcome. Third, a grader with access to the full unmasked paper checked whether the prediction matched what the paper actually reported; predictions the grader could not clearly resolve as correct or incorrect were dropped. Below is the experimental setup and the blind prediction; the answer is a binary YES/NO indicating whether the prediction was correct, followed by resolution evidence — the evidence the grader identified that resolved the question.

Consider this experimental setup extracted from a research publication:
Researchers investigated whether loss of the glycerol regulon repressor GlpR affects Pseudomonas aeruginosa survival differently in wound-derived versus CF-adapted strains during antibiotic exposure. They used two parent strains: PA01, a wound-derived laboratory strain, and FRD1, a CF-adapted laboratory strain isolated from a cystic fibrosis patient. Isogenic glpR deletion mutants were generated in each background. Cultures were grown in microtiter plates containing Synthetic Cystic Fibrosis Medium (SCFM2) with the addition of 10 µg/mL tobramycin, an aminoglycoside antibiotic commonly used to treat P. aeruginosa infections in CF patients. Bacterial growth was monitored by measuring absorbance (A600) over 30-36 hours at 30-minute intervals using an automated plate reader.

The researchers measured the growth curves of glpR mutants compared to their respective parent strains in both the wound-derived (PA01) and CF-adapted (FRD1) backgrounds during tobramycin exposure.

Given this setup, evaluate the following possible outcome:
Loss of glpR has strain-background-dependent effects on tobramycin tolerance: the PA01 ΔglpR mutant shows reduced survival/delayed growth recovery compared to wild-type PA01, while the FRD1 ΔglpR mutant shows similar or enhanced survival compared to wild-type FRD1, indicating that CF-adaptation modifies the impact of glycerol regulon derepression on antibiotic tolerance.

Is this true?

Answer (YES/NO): NO